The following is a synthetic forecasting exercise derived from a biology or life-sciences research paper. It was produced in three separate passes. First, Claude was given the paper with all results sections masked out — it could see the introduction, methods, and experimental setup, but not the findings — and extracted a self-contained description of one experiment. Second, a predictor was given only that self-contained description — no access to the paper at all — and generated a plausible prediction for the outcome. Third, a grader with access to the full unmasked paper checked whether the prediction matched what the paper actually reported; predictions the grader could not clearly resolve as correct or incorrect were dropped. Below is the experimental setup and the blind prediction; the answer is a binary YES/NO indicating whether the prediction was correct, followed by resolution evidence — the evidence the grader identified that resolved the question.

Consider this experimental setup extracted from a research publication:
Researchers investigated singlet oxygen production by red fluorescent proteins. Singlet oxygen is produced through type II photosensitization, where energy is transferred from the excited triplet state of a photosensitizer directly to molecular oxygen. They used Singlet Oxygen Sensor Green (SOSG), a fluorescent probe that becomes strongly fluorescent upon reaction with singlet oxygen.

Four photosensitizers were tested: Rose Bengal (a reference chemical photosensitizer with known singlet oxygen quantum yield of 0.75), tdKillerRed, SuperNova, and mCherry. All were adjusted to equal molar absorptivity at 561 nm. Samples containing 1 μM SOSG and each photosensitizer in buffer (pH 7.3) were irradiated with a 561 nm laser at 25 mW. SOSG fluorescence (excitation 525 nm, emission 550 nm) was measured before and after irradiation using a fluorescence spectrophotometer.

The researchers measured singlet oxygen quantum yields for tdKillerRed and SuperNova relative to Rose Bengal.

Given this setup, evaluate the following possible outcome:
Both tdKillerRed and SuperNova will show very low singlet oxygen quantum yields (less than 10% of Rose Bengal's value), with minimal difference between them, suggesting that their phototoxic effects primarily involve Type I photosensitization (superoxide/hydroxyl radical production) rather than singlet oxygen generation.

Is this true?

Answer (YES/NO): NO